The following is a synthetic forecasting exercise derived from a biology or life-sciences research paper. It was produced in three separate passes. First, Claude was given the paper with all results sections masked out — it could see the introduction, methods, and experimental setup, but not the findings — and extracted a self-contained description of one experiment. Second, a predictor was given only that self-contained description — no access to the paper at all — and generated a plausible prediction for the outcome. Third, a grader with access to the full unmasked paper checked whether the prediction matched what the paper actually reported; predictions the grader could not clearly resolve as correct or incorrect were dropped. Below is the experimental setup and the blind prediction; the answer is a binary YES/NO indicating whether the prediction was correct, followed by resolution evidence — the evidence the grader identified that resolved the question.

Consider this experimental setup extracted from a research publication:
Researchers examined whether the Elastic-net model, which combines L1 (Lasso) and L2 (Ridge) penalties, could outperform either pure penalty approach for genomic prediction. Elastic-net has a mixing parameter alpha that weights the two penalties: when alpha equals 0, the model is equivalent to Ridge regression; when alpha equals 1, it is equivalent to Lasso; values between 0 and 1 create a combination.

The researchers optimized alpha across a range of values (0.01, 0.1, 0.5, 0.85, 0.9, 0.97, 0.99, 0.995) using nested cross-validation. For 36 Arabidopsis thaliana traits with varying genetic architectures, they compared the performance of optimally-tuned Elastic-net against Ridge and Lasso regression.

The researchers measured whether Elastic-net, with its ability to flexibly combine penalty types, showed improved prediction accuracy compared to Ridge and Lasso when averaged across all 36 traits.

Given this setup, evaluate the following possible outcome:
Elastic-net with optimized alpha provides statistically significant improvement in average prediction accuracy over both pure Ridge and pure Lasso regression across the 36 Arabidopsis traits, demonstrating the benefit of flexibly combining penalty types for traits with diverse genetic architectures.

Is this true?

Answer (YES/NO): NO